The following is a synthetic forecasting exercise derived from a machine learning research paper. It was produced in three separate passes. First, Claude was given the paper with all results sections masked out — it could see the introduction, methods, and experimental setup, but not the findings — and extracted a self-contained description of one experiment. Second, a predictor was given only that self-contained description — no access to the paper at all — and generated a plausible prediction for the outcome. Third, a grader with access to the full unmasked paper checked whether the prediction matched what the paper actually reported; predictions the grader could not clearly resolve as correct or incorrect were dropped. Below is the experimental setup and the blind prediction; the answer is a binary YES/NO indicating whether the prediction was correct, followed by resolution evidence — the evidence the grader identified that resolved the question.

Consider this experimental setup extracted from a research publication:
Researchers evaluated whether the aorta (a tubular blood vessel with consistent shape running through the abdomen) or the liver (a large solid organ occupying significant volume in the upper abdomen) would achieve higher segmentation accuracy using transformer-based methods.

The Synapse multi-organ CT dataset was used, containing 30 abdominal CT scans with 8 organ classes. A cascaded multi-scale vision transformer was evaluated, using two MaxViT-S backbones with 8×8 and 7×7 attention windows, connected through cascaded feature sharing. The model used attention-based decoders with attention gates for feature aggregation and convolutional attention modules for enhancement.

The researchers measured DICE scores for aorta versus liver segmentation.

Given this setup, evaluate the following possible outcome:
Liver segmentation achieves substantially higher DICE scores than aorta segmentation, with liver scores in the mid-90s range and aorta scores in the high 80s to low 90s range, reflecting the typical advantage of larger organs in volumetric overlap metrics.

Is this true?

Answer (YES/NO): YES